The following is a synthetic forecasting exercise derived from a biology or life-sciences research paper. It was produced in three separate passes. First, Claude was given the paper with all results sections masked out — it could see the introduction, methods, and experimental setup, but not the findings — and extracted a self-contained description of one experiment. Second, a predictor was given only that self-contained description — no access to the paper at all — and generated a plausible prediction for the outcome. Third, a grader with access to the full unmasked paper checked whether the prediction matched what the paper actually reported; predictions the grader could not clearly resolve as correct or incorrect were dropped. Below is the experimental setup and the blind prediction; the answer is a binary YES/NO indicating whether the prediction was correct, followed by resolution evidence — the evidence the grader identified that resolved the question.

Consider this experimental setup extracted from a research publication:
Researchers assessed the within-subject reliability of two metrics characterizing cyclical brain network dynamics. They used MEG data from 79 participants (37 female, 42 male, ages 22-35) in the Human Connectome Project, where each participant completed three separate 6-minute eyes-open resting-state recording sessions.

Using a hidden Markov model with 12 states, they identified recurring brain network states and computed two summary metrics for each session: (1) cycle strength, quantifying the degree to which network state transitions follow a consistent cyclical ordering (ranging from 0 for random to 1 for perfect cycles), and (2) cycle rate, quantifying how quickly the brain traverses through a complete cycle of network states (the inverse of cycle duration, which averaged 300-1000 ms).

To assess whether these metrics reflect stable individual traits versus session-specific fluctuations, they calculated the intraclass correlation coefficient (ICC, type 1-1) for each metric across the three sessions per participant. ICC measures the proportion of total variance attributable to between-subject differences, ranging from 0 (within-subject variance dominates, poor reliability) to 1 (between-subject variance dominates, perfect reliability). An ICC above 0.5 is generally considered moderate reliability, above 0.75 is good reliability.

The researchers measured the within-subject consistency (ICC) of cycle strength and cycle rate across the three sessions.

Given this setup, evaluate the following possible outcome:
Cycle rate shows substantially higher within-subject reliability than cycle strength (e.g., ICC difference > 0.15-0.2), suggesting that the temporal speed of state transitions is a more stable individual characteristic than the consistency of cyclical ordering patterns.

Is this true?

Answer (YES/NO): YES